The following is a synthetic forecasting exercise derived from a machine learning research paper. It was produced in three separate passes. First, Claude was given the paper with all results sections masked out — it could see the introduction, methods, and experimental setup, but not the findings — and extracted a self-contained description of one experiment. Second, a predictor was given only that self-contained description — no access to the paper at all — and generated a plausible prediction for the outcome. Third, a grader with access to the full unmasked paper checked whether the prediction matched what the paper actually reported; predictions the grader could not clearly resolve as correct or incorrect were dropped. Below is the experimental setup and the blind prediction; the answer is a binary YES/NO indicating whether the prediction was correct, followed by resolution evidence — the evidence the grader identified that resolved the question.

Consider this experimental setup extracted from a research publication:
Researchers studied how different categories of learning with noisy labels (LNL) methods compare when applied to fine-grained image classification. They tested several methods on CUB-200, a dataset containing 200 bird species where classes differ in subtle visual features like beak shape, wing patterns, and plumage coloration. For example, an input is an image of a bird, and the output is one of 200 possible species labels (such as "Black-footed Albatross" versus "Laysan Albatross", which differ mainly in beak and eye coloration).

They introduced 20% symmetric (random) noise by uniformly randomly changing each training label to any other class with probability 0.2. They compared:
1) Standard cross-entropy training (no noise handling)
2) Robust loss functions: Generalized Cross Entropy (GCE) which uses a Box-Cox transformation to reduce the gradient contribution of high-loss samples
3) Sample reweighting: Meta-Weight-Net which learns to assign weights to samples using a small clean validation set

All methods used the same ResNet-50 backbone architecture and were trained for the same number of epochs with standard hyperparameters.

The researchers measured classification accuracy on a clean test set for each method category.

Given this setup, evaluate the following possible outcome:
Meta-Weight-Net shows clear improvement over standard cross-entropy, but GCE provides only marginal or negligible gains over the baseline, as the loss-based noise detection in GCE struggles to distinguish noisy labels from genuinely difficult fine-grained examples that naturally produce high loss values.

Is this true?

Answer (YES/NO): NO